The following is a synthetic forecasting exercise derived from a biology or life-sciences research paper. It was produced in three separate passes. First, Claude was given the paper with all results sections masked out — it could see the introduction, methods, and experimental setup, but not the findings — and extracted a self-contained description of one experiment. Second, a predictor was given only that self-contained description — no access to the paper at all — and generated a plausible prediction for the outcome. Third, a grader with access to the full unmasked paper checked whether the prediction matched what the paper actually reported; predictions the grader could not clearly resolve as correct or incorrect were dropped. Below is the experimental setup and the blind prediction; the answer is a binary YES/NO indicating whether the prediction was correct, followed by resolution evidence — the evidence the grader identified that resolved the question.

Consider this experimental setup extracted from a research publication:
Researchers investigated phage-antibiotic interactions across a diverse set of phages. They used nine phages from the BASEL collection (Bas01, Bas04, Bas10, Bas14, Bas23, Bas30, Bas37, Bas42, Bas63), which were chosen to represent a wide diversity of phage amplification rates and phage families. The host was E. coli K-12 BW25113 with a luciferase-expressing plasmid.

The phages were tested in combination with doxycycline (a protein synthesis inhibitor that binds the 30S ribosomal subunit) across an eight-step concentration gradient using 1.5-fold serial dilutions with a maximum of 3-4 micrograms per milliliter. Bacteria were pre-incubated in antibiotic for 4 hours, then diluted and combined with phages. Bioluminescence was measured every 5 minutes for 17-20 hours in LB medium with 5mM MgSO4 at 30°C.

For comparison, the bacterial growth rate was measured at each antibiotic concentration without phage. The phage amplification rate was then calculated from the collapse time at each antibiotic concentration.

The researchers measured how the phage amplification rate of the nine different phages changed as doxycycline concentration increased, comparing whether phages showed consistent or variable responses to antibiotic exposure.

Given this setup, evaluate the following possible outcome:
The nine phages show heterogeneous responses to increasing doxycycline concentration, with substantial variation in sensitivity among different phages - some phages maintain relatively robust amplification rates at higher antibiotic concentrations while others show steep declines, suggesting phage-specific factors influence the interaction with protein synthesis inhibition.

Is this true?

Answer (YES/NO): NO